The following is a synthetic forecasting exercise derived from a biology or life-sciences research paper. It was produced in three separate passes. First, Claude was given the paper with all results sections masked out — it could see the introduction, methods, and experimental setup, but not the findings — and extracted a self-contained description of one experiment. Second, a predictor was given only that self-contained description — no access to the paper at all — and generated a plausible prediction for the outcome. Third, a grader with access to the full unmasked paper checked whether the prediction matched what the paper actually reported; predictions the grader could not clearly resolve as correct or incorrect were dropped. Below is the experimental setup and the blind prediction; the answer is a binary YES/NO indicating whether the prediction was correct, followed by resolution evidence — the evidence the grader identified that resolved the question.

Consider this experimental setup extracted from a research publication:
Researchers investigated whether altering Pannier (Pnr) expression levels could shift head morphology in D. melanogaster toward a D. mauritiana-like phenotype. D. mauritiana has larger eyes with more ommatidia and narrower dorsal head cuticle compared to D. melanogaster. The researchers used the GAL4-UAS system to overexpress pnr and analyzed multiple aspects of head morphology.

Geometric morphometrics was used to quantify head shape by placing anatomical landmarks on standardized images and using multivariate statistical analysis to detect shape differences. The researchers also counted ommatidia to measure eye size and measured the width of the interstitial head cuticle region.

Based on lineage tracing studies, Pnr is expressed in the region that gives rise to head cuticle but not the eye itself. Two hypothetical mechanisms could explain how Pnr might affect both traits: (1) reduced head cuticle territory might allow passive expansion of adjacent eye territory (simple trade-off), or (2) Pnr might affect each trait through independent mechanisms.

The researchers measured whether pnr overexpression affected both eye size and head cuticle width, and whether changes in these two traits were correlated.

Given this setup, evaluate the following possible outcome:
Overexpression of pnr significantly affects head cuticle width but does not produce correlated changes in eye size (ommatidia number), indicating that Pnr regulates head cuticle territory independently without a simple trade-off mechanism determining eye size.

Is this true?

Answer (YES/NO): NO